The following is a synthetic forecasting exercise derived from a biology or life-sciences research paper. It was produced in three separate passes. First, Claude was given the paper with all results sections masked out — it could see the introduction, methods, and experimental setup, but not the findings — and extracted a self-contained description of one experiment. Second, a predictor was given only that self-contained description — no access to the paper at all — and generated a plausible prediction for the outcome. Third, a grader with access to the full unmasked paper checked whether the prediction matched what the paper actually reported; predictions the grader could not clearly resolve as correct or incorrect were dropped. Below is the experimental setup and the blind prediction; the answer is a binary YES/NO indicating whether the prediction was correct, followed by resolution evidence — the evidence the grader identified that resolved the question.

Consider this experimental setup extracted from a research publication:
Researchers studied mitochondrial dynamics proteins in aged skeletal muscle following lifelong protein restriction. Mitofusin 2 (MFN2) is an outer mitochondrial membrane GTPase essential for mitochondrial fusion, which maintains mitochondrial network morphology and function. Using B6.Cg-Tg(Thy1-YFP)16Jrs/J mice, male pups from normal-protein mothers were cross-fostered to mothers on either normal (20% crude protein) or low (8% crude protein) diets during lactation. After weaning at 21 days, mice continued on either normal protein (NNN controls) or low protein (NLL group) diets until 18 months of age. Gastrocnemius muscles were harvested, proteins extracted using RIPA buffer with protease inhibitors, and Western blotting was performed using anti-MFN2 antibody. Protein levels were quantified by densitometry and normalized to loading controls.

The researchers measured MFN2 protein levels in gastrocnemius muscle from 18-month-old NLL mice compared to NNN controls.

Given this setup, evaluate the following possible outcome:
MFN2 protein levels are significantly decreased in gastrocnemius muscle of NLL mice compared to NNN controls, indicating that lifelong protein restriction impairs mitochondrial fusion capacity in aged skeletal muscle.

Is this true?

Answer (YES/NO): NO